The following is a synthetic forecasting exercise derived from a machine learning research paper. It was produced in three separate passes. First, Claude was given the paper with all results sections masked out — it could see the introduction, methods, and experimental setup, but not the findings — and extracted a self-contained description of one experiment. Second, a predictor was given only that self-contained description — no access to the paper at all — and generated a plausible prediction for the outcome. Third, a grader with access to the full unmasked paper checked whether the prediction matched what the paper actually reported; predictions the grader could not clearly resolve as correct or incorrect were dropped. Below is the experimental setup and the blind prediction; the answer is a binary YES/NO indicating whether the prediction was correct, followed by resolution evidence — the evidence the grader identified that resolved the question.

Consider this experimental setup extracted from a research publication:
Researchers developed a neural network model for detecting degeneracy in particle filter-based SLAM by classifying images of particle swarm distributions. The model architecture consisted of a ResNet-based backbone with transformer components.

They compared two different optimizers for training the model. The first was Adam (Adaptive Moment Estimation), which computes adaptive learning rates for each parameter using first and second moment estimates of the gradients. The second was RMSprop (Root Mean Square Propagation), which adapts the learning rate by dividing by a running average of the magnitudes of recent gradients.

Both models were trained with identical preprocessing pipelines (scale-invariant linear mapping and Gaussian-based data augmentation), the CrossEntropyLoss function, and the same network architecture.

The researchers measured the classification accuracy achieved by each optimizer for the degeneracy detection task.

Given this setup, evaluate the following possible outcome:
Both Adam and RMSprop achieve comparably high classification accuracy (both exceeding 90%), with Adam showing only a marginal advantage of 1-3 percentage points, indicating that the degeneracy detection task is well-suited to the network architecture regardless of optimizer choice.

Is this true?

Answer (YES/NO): YES